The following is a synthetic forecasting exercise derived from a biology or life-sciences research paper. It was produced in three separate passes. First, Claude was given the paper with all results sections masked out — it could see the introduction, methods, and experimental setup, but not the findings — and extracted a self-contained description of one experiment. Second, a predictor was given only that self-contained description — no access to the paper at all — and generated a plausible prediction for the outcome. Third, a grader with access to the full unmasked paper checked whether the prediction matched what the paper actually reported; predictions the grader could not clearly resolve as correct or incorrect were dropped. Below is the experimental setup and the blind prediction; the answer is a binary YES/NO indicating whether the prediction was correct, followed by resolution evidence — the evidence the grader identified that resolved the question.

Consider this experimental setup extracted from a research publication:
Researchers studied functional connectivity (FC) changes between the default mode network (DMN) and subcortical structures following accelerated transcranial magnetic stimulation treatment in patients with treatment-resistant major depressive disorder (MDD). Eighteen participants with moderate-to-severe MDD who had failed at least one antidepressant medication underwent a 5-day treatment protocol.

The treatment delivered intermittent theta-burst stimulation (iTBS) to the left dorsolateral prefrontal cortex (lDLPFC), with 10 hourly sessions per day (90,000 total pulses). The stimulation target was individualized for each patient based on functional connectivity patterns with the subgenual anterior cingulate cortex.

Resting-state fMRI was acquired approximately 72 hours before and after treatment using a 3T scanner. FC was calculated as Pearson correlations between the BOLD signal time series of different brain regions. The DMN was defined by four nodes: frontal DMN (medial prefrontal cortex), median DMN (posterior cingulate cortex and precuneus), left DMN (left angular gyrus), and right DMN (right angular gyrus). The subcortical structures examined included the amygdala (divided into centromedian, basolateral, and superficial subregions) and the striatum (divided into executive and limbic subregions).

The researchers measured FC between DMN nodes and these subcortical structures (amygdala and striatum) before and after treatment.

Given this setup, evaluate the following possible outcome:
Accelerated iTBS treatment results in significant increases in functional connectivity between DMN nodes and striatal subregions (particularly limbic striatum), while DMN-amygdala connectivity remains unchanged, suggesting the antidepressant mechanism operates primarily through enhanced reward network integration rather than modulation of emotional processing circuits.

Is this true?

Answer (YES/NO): NO